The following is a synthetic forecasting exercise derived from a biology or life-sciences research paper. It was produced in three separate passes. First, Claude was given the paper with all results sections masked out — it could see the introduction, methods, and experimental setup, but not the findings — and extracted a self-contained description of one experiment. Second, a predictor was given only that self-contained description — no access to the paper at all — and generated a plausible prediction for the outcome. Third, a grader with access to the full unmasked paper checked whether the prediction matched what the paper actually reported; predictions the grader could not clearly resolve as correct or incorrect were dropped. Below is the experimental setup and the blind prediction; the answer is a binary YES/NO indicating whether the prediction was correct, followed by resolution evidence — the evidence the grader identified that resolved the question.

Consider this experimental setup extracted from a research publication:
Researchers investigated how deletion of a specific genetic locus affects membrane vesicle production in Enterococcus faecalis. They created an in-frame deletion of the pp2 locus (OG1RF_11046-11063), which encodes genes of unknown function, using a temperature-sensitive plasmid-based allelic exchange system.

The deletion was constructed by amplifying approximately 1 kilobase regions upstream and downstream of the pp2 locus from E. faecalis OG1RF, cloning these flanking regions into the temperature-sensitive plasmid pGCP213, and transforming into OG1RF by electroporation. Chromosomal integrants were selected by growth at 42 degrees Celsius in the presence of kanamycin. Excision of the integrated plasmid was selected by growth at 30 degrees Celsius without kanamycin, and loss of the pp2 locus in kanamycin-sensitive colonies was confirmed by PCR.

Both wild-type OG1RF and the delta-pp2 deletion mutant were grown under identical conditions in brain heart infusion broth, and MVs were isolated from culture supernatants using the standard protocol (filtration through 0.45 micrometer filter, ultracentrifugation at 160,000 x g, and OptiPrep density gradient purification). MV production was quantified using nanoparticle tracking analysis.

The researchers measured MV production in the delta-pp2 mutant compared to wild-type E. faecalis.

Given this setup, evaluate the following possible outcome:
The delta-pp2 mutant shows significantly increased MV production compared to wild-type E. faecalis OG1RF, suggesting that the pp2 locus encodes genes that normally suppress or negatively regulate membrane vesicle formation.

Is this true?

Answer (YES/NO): NO